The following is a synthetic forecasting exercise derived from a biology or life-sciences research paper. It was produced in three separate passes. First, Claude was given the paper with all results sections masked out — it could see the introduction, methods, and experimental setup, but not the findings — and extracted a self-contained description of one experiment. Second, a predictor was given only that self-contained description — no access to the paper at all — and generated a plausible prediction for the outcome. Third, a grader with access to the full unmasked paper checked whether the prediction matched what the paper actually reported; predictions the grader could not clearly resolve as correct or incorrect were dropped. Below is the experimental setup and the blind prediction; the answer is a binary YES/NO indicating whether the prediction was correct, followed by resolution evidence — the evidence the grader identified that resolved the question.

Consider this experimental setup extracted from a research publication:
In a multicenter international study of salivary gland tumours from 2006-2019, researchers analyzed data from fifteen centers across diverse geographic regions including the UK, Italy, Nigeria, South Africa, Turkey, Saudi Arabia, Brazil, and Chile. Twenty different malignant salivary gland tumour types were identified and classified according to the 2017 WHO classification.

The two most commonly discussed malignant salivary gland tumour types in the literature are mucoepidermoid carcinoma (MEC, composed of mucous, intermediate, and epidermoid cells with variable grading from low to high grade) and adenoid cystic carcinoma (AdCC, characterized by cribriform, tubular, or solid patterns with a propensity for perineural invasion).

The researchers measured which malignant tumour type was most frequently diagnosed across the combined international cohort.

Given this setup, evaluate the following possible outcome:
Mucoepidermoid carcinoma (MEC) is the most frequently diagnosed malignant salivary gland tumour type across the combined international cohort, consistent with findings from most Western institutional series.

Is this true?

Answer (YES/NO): YES